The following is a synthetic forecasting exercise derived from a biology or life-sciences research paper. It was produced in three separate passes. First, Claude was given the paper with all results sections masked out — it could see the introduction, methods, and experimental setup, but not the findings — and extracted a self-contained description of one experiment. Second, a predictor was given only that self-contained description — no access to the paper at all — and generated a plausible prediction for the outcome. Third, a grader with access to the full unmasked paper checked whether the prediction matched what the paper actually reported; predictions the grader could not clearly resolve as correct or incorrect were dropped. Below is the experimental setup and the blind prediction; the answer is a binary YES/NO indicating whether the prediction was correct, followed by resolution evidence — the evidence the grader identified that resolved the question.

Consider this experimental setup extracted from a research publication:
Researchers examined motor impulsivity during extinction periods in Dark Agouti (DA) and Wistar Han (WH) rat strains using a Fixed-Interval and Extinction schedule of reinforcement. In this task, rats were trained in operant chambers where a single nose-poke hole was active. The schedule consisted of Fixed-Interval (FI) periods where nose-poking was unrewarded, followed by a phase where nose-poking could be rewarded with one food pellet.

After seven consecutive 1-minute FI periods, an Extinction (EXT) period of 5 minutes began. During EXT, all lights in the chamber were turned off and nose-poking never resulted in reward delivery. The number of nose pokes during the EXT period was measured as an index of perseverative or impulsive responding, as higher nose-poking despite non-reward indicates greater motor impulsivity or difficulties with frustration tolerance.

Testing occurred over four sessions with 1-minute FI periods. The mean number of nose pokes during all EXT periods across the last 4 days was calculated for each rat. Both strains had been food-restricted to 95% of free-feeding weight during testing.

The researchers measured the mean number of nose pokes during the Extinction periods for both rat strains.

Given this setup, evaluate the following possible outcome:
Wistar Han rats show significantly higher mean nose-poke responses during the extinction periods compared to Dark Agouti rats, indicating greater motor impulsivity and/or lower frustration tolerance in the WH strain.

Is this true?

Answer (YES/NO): NO